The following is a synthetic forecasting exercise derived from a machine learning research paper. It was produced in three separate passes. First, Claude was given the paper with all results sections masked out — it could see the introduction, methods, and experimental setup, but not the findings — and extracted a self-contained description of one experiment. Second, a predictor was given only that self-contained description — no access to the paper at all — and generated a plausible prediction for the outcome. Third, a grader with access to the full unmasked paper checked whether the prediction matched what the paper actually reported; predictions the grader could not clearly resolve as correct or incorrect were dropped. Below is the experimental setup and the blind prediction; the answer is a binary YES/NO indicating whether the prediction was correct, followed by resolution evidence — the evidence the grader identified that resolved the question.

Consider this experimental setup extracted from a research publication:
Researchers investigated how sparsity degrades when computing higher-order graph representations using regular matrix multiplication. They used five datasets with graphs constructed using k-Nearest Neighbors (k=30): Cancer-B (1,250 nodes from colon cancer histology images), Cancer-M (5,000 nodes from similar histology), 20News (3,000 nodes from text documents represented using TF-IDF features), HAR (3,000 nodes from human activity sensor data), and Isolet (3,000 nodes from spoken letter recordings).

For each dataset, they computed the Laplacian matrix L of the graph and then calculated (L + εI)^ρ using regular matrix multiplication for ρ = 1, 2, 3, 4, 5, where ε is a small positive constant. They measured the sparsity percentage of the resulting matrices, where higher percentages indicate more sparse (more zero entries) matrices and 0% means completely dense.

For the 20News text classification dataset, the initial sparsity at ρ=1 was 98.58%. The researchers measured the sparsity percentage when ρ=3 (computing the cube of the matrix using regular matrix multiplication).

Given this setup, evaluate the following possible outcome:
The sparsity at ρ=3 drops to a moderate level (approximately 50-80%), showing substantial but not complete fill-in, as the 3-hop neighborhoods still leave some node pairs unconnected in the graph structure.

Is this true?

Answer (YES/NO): NO